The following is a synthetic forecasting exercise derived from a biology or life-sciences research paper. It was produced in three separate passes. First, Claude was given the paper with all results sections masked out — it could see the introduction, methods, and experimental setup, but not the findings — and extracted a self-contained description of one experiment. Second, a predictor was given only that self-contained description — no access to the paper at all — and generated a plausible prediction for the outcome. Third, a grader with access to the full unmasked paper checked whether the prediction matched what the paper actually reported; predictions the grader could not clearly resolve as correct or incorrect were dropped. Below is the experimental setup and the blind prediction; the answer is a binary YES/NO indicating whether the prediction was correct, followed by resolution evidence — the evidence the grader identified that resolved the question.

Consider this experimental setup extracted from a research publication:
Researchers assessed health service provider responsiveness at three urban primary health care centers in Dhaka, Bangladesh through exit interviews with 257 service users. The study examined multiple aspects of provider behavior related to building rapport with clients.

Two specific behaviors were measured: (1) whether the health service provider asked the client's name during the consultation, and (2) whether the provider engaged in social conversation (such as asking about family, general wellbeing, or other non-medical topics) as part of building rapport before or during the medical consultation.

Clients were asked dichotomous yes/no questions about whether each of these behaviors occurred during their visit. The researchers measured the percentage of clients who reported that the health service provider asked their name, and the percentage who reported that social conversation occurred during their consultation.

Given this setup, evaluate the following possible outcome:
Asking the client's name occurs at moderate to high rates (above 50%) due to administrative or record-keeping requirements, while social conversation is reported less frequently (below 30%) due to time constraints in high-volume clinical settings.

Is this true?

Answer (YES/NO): NO